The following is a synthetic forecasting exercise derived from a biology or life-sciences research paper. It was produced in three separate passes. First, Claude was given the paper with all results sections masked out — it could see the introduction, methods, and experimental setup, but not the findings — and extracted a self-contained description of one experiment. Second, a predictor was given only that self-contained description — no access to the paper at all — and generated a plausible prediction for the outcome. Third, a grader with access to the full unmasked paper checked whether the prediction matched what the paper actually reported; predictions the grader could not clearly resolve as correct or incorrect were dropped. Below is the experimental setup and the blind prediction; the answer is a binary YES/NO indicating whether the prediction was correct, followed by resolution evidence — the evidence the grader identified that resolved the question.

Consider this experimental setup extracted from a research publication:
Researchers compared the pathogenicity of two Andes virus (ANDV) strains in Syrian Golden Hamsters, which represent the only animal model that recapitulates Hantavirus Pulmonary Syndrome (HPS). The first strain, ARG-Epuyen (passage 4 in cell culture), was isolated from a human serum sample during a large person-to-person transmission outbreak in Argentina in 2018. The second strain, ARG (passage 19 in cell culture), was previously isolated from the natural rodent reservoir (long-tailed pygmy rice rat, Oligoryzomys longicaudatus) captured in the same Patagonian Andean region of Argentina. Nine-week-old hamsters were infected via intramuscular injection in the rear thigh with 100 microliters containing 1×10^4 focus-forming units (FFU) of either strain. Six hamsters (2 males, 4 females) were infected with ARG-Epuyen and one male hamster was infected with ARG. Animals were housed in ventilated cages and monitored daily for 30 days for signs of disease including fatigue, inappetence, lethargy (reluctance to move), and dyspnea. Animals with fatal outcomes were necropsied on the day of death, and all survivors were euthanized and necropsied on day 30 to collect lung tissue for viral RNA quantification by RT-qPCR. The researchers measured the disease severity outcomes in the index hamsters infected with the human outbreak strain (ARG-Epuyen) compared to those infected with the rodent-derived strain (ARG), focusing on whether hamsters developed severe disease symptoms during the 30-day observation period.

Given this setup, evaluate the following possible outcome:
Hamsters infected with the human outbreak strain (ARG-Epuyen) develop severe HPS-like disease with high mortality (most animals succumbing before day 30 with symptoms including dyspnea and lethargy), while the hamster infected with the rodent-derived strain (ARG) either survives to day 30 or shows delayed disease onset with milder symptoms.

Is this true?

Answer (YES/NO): NO